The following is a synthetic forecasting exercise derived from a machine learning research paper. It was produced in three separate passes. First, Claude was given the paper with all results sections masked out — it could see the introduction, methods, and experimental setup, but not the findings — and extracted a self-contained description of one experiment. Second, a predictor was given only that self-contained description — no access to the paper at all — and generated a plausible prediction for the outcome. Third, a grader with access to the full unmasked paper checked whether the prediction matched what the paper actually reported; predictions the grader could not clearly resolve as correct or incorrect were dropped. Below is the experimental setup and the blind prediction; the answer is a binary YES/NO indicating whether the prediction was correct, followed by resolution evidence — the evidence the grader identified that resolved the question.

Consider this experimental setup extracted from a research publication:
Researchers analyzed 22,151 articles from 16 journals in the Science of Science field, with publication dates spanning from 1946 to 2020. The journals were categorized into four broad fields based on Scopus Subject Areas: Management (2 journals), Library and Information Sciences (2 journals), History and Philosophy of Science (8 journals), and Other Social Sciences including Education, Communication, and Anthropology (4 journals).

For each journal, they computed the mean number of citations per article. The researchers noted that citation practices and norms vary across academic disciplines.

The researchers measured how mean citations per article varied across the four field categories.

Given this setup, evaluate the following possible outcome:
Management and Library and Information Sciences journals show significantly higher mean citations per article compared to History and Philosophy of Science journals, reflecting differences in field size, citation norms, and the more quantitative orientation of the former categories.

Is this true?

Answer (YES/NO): YES